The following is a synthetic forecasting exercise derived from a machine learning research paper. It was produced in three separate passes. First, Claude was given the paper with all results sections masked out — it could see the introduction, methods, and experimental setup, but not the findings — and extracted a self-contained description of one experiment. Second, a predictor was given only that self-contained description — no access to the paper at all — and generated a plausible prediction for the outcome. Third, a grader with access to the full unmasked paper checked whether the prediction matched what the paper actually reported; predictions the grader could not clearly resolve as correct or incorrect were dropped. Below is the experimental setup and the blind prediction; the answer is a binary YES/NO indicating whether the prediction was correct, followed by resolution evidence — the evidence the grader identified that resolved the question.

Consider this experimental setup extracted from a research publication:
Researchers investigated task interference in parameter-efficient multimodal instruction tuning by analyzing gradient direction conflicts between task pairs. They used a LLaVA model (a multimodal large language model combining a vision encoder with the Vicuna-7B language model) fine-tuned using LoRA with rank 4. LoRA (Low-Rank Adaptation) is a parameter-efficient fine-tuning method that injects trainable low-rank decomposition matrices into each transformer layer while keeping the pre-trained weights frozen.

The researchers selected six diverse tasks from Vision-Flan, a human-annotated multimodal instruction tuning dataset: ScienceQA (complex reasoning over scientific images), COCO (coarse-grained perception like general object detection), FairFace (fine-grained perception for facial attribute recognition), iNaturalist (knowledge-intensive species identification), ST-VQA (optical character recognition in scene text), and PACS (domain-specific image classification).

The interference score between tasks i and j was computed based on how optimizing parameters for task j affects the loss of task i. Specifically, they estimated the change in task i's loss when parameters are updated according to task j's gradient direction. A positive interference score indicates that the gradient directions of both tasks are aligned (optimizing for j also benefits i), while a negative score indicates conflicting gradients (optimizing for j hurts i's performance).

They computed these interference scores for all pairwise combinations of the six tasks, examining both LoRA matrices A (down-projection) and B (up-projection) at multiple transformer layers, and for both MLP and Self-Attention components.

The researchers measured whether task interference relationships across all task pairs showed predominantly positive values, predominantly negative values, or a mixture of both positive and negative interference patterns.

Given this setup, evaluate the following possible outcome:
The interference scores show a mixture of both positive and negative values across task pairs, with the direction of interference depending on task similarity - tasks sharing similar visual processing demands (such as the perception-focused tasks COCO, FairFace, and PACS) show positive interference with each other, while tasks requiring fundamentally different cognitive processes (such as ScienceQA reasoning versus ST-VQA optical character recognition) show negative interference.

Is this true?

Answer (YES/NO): NO